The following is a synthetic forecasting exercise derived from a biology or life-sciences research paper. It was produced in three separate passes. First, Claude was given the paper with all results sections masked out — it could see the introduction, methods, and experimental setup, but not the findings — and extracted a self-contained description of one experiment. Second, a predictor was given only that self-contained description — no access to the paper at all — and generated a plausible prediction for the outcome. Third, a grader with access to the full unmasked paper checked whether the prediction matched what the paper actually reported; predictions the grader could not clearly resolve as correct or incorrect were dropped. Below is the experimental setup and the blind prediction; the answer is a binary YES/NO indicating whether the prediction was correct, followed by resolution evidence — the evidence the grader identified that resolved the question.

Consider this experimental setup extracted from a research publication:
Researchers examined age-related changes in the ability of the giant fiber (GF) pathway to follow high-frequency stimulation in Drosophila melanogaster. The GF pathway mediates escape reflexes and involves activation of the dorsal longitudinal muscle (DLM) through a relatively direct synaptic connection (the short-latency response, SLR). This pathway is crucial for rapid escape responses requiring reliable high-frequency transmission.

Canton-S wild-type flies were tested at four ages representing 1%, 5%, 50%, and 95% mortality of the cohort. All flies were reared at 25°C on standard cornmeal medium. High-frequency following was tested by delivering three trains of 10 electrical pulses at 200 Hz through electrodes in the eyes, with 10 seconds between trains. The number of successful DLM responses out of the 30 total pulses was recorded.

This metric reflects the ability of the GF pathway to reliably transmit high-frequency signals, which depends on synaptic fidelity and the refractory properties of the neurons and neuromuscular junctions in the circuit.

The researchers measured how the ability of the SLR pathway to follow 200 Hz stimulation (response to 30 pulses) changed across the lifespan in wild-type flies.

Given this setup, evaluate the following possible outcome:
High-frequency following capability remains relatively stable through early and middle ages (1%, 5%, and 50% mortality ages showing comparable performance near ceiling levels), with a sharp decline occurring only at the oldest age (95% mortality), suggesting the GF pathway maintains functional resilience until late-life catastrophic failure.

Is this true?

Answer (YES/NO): NO